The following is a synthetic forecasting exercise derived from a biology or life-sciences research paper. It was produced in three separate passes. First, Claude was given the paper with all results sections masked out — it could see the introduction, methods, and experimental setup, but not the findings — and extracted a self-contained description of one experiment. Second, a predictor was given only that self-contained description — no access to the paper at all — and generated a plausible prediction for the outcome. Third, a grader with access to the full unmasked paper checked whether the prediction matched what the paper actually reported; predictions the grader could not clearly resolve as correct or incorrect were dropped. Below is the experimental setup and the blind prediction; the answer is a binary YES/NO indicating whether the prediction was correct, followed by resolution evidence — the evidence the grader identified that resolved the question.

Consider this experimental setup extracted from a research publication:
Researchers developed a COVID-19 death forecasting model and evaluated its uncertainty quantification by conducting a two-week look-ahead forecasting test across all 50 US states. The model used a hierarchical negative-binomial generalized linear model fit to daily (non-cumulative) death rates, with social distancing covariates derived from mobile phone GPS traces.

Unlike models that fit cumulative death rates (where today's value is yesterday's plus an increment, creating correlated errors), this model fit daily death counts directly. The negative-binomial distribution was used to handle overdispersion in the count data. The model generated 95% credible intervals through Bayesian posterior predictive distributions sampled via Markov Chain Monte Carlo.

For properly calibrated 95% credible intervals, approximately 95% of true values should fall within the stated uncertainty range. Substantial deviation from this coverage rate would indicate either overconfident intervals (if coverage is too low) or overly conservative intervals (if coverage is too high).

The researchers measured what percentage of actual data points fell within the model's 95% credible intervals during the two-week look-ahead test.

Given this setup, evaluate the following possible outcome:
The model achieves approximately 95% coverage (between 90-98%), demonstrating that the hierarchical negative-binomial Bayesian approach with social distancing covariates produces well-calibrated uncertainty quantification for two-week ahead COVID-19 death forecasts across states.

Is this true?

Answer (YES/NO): NO